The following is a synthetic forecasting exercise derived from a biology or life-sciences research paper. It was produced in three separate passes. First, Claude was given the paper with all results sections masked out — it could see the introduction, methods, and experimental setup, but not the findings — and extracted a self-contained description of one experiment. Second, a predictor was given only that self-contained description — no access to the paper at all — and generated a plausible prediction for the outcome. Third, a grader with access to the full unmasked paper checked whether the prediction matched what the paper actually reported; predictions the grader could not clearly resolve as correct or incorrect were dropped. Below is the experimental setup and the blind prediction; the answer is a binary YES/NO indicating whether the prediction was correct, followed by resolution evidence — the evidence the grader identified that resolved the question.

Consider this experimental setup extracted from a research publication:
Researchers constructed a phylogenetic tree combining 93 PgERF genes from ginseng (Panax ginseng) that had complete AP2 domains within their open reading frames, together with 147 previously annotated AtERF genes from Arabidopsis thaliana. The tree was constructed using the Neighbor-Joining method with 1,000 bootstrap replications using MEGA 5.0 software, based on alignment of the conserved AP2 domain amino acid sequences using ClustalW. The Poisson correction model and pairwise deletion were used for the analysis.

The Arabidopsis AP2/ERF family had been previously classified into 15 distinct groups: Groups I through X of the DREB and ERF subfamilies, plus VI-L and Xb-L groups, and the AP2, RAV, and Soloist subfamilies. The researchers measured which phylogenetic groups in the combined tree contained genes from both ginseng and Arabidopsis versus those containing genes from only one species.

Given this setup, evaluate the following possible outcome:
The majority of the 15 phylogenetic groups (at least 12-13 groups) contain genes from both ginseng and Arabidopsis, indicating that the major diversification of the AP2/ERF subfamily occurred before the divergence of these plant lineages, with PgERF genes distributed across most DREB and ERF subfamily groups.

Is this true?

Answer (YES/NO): YES